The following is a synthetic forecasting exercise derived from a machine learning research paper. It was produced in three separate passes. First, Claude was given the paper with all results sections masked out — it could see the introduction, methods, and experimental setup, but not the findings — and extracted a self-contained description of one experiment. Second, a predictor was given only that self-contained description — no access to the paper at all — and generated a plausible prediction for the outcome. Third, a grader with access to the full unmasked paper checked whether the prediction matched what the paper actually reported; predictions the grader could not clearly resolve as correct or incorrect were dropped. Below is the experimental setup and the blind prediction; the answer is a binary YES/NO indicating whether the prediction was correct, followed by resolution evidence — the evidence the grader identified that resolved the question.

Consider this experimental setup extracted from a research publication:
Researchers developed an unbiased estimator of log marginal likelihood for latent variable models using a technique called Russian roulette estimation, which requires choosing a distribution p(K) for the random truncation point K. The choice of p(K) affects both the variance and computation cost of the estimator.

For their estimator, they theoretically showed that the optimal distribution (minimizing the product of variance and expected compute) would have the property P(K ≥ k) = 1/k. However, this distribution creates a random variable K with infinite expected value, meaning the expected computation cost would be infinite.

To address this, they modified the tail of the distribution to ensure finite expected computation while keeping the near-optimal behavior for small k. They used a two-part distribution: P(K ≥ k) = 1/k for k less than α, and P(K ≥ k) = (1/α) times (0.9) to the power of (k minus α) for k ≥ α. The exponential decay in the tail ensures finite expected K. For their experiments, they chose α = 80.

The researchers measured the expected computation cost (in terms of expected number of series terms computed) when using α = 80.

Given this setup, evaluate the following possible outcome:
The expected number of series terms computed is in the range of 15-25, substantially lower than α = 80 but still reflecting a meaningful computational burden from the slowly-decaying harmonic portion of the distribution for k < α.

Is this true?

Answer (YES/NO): NO